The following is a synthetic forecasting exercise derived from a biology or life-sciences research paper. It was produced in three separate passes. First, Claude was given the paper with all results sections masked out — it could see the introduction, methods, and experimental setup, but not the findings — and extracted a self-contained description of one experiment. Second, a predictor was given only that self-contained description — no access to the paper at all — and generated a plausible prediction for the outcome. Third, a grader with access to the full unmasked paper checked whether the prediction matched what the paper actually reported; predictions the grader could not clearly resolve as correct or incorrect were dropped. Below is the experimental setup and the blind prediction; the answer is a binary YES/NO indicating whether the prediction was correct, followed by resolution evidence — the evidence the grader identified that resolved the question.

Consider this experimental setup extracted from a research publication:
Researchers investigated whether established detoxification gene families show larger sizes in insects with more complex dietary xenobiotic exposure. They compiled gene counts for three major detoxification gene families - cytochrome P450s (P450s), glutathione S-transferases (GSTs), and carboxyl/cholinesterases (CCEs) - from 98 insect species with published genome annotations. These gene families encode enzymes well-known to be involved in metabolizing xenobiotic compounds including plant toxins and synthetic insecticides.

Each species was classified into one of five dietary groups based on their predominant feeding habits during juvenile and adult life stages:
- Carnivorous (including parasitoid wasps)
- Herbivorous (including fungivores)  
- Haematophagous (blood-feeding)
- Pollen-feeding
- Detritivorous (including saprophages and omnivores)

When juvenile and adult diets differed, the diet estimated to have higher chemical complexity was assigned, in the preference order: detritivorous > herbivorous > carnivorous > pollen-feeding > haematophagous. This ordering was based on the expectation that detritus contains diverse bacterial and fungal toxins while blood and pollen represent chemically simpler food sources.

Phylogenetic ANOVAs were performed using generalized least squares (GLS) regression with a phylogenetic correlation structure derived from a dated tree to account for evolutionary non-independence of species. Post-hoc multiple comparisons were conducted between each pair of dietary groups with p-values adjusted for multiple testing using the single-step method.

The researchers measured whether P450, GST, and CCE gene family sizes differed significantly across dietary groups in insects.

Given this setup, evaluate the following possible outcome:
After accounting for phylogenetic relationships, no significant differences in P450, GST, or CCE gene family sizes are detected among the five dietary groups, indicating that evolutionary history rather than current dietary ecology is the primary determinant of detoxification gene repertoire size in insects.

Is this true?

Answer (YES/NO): NO